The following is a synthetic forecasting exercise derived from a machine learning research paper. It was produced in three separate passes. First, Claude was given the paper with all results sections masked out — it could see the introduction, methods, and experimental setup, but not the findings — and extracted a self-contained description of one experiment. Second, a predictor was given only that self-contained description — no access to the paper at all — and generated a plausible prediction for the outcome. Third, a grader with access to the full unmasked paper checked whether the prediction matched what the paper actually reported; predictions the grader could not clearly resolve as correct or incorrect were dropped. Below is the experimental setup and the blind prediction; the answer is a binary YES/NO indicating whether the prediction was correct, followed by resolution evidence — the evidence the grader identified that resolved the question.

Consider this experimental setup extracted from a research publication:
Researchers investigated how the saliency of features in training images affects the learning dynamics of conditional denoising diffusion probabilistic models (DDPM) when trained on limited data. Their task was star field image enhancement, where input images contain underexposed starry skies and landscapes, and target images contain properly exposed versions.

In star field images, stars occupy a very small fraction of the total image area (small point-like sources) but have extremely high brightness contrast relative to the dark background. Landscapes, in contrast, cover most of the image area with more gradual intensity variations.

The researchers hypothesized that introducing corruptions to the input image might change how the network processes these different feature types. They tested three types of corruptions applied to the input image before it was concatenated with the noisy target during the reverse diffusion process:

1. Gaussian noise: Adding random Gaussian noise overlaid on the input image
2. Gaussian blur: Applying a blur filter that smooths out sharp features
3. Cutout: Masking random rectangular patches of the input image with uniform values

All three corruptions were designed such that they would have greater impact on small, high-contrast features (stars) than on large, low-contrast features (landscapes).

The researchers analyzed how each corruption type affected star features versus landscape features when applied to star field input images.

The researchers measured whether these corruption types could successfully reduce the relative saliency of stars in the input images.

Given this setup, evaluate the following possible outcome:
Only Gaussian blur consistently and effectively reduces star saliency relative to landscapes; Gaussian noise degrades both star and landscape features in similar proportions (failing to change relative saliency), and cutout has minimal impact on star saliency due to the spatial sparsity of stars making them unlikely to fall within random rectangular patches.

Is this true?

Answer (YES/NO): NO